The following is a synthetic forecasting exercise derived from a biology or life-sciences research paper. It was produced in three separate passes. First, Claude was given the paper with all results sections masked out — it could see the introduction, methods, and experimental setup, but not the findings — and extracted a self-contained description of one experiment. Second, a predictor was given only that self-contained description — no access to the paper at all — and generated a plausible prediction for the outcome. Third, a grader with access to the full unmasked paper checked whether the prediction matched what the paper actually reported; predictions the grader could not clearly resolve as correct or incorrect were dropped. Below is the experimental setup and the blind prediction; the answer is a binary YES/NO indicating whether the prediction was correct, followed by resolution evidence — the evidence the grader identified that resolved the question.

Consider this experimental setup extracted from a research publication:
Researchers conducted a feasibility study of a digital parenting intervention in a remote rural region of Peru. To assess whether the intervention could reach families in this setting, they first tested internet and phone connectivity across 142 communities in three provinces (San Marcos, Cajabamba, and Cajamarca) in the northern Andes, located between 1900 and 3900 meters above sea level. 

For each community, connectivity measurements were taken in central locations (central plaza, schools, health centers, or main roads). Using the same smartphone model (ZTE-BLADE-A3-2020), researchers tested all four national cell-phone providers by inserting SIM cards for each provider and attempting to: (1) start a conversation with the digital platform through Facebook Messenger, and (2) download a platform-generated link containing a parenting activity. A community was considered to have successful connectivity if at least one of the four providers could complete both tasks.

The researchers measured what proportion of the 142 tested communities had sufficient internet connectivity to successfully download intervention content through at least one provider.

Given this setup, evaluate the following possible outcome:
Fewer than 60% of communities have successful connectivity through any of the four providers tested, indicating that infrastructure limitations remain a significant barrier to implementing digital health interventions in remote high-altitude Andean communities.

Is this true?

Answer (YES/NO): NO